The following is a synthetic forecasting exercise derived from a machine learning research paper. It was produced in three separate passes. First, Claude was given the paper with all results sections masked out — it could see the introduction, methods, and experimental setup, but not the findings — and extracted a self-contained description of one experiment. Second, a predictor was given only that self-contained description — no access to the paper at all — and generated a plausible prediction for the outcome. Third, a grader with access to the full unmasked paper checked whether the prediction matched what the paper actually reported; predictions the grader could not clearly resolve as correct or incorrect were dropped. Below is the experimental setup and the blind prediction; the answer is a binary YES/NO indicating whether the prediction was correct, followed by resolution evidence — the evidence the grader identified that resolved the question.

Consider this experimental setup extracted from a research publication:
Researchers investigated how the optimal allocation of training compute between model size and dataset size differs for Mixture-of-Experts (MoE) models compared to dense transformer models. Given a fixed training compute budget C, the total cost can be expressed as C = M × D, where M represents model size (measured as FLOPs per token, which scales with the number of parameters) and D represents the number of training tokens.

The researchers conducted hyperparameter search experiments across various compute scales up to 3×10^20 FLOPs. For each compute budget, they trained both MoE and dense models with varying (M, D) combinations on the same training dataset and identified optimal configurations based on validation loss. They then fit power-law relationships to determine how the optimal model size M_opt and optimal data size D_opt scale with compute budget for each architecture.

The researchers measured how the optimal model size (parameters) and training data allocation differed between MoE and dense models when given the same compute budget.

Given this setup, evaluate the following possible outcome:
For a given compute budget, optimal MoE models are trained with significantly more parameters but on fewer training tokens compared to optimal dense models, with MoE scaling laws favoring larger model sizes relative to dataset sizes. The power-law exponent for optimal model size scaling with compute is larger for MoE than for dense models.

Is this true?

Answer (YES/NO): NO